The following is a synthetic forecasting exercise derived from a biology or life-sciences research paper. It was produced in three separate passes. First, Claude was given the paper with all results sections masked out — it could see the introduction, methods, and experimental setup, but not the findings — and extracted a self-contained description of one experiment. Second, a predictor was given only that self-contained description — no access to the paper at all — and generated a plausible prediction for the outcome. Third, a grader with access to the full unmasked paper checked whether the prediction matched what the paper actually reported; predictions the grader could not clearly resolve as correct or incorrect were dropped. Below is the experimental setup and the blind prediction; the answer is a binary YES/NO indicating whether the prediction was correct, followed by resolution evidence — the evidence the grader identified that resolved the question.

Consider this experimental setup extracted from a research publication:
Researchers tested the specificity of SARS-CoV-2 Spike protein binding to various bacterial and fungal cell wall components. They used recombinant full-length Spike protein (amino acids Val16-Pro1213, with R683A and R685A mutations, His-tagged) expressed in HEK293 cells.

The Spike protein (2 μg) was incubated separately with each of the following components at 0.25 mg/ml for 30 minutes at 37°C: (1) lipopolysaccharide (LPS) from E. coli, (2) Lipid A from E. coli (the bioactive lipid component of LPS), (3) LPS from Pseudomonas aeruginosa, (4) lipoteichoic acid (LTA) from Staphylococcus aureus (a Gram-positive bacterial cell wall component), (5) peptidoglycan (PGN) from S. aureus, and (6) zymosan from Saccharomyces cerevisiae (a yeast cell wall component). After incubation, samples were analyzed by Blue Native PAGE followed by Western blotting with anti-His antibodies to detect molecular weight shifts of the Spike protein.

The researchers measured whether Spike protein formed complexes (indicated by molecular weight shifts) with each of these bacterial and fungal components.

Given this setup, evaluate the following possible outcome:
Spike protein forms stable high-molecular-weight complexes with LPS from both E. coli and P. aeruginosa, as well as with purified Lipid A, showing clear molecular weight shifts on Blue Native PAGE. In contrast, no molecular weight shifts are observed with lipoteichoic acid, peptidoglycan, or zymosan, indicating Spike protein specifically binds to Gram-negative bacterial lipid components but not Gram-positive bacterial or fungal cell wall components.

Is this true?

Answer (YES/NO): YES